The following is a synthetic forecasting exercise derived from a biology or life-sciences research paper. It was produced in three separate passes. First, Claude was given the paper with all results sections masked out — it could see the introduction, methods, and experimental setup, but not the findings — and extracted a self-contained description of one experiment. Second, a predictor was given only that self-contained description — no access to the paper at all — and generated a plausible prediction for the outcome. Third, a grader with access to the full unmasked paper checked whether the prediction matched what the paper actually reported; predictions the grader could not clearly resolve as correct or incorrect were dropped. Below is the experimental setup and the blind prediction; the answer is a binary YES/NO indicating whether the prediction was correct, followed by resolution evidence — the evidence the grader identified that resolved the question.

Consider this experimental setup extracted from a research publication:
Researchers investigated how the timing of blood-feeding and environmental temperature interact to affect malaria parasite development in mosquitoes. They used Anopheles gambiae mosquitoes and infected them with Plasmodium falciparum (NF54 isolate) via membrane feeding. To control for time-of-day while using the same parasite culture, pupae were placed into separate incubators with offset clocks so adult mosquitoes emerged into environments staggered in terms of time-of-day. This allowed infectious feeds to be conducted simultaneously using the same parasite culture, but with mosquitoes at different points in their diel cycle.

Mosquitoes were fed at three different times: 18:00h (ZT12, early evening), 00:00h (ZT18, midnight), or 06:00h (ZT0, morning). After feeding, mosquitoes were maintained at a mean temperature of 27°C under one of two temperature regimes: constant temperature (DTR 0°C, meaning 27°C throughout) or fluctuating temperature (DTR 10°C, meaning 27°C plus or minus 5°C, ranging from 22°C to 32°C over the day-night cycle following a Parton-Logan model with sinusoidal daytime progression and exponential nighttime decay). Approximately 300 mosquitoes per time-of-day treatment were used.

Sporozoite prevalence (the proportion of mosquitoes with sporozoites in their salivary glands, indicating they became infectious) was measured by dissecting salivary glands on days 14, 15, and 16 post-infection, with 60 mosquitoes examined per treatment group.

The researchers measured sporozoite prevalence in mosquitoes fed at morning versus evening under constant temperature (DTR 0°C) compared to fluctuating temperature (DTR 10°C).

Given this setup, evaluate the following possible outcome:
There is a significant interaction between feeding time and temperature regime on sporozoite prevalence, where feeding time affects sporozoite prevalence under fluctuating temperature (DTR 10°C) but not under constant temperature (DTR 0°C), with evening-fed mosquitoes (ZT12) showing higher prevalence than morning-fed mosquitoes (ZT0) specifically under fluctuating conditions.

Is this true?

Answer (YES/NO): YES